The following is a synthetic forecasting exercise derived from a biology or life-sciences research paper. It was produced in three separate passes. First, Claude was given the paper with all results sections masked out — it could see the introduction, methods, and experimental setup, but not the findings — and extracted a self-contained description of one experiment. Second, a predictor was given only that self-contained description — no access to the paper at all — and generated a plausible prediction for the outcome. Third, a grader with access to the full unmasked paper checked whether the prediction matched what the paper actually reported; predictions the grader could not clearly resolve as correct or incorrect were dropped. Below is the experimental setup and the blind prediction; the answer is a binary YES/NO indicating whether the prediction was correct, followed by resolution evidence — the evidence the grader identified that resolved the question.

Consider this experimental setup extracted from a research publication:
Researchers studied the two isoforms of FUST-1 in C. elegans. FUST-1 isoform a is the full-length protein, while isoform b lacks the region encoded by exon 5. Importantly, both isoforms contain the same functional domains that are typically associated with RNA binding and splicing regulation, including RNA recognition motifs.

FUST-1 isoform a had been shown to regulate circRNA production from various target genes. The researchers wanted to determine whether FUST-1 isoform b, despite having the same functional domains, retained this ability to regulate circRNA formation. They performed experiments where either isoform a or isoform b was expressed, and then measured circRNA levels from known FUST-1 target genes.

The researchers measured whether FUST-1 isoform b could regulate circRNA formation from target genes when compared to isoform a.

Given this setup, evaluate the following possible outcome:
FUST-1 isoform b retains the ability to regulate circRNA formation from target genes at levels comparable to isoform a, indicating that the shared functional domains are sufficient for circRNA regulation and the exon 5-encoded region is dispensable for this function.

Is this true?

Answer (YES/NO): NO